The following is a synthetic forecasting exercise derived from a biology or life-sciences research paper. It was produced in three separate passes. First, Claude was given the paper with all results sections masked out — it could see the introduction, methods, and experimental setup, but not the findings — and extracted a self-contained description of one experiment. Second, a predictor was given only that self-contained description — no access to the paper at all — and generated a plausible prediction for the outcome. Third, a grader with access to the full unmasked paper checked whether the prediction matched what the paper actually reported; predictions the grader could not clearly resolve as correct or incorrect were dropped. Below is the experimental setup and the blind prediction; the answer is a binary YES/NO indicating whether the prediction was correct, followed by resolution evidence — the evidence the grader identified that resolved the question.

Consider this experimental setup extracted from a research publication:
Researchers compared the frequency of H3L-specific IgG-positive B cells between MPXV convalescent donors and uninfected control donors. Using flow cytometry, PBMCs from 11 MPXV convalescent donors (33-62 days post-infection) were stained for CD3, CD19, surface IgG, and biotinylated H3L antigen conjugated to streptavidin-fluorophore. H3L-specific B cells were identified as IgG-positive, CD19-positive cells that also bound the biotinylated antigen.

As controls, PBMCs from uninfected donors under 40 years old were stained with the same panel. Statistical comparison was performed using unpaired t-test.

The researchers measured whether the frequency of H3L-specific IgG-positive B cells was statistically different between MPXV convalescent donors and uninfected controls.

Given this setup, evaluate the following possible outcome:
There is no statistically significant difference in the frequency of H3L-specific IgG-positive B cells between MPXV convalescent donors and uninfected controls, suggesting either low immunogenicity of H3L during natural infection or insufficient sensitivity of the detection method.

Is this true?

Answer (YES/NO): YES